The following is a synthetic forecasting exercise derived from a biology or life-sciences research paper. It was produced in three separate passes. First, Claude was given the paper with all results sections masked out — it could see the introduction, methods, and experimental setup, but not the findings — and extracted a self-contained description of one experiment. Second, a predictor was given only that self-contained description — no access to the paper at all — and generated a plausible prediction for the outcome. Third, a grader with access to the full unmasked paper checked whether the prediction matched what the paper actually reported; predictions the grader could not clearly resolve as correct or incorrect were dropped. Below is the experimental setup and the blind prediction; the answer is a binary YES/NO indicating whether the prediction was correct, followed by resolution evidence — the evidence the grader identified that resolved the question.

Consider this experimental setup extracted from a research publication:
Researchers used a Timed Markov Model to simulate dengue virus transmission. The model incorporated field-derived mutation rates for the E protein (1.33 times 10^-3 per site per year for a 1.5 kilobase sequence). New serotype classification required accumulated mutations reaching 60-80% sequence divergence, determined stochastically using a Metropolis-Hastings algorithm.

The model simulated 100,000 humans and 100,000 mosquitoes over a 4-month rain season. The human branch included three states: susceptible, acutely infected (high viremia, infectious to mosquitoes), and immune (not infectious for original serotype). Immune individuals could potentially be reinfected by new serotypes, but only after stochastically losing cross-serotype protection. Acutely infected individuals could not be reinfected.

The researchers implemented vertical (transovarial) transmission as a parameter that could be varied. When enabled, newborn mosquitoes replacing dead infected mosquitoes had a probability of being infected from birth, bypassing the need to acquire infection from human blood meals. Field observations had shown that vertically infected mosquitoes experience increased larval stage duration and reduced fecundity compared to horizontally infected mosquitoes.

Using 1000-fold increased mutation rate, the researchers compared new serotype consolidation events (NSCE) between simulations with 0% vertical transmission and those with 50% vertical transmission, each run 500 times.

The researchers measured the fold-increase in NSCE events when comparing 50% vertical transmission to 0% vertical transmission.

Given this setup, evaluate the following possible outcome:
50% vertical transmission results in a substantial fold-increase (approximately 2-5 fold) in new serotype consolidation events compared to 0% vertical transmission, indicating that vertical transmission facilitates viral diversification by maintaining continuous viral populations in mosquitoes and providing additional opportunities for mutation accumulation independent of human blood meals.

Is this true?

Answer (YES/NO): NO